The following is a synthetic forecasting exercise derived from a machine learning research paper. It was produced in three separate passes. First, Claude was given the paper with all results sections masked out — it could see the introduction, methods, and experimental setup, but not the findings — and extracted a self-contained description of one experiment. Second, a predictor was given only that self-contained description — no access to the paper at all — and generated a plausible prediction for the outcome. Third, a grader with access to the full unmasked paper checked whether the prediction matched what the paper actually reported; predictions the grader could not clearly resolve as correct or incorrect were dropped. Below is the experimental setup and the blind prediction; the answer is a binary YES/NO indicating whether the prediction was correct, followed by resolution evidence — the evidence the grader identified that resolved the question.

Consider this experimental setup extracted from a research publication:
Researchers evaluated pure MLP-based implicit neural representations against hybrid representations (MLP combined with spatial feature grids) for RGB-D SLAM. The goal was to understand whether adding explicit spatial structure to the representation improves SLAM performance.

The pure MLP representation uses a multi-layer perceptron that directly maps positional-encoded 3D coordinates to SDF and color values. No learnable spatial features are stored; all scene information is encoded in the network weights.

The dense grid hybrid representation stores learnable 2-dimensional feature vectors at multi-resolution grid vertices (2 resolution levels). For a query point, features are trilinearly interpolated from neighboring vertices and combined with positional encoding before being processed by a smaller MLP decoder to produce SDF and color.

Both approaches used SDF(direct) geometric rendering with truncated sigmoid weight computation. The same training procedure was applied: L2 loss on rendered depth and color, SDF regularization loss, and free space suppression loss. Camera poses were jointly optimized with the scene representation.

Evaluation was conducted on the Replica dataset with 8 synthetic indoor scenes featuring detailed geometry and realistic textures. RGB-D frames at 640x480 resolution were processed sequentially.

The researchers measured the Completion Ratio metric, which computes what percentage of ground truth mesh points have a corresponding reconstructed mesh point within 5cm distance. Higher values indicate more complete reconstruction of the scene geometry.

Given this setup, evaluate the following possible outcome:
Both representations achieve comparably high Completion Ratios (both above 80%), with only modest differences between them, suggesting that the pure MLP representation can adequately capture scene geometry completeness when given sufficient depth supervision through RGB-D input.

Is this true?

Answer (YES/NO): NO